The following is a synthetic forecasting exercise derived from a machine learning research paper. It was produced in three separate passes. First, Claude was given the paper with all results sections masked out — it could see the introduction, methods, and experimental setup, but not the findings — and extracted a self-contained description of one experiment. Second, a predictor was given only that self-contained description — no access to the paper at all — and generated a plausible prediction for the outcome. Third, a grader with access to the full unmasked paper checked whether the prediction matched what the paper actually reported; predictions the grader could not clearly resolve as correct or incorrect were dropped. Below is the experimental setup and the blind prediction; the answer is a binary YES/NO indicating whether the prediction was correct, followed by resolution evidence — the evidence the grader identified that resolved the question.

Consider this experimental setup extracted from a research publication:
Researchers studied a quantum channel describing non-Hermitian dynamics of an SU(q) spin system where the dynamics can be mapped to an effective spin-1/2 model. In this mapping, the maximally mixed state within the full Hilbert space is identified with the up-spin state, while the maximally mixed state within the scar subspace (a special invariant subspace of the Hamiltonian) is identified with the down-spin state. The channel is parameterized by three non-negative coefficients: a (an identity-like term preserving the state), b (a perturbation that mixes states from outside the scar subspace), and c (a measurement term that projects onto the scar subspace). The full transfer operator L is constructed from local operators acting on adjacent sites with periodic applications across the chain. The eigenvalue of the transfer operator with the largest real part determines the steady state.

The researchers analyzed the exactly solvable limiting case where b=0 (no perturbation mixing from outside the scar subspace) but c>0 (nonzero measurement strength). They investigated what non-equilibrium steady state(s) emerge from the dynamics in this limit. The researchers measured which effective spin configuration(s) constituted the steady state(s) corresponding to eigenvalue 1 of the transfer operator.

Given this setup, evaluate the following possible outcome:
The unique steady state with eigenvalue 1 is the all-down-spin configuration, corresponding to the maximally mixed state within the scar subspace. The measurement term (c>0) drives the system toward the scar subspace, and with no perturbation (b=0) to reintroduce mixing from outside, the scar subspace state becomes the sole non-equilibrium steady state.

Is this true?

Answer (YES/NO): YES